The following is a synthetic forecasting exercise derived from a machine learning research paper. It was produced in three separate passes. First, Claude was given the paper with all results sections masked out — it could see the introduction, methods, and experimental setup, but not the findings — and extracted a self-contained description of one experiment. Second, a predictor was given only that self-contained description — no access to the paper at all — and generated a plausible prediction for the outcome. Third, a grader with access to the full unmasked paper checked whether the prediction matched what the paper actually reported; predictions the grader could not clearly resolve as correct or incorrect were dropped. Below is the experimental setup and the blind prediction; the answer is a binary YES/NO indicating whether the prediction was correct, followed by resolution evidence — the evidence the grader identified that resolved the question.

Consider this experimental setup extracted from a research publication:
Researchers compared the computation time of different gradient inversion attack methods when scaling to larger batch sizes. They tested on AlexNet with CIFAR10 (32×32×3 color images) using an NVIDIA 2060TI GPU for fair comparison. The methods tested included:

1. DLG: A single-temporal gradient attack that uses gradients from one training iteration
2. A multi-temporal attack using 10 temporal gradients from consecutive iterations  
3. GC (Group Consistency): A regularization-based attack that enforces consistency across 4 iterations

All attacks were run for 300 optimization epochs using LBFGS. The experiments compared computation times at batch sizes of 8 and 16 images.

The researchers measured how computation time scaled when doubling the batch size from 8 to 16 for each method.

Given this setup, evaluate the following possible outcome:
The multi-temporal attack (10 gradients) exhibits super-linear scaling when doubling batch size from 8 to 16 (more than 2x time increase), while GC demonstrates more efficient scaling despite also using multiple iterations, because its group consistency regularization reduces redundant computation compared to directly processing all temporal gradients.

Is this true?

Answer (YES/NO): NO